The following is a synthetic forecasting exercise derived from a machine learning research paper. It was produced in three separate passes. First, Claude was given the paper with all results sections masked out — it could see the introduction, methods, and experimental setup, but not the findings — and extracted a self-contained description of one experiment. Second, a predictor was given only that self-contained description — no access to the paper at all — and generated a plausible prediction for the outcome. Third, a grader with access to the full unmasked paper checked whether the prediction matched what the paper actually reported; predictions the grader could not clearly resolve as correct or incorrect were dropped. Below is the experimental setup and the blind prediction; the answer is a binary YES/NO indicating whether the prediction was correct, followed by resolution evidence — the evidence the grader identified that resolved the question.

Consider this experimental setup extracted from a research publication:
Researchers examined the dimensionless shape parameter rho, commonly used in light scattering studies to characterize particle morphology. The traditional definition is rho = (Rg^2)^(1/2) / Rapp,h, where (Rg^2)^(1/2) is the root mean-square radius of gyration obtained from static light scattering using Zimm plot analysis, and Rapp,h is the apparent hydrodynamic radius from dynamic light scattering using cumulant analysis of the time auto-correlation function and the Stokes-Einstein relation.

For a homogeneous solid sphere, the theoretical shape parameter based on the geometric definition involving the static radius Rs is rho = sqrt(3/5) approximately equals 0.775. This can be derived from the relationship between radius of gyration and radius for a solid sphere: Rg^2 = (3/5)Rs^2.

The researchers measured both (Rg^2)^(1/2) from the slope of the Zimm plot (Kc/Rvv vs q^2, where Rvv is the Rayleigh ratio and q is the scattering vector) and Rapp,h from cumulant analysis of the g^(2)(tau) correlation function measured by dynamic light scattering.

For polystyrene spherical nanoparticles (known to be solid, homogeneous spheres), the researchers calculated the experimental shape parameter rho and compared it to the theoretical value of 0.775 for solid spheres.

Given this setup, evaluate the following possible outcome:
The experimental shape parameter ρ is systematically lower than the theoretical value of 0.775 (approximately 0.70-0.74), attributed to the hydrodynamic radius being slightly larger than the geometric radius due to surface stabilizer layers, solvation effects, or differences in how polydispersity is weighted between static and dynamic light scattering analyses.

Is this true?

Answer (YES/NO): NO